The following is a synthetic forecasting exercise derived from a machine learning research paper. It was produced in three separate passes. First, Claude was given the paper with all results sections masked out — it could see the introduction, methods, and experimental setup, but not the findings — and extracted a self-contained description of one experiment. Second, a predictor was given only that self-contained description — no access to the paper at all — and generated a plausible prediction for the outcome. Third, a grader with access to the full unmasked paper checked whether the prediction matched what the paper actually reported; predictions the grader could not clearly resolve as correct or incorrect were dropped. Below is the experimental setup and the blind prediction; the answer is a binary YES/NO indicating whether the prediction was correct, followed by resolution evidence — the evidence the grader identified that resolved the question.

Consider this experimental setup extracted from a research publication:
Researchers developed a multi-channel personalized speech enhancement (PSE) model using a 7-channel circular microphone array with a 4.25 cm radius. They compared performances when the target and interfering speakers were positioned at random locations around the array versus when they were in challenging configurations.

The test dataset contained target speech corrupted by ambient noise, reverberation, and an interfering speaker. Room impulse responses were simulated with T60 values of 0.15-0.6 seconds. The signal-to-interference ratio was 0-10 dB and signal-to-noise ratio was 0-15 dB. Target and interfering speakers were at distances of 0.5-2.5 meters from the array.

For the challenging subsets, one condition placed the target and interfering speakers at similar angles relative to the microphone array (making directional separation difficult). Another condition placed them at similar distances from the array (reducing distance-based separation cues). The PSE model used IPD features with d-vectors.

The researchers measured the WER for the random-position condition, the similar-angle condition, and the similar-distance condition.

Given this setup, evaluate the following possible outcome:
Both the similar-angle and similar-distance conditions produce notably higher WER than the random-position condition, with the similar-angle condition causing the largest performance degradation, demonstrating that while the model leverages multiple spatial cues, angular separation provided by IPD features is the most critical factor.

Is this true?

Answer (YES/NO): NO